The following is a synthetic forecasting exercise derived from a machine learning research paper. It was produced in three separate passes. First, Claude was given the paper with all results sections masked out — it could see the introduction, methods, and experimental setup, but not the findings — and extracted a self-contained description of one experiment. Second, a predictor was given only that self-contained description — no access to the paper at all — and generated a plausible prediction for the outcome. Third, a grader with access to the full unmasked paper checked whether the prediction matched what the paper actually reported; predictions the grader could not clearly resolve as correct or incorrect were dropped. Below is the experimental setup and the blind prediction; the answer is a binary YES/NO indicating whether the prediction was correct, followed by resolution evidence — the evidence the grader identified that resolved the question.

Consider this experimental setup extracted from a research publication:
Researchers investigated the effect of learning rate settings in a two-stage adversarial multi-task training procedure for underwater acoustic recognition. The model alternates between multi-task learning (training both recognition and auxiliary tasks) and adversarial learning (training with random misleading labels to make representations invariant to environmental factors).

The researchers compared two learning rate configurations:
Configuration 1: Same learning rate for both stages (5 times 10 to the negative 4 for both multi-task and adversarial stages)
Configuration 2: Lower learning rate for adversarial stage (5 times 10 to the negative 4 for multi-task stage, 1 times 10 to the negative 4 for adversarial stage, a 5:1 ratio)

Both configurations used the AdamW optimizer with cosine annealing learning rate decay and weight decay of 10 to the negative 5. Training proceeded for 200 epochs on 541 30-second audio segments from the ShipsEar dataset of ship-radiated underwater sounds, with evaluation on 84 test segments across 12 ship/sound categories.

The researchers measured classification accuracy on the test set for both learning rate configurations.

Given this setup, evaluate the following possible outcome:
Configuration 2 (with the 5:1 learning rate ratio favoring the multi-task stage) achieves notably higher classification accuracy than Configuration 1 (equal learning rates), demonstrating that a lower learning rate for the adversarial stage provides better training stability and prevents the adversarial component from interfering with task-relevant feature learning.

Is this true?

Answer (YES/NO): YES